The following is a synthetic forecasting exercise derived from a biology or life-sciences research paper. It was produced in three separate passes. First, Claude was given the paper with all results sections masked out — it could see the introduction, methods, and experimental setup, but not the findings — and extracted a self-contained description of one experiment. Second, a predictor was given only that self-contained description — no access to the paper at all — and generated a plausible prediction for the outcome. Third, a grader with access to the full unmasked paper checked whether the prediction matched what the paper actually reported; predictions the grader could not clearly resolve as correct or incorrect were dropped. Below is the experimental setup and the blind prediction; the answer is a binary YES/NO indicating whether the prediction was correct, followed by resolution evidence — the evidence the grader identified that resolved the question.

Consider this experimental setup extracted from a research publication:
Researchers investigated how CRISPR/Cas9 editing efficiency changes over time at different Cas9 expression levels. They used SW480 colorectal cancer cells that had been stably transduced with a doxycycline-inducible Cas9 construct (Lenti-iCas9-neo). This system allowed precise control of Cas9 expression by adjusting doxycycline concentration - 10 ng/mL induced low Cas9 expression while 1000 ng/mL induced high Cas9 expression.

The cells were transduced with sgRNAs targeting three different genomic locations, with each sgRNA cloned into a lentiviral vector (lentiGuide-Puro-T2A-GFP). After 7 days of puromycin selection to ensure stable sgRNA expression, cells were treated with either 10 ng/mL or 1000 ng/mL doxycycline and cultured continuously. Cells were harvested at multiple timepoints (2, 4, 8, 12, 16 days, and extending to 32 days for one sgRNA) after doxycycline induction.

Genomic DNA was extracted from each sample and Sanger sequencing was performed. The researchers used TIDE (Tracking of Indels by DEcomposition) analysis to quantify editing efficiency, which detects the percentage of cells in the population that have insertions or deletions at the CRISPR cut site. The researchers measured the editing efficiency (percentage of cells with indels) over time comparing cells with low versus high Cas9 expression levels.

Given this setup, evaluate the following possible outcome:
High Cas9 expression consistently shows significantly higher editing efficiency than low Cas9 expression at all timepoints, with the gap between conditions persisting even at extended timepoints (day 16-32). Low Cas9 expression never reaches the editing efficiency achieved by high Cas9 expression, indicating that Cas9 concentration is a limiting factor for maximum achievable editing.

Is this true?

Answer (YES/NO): NO